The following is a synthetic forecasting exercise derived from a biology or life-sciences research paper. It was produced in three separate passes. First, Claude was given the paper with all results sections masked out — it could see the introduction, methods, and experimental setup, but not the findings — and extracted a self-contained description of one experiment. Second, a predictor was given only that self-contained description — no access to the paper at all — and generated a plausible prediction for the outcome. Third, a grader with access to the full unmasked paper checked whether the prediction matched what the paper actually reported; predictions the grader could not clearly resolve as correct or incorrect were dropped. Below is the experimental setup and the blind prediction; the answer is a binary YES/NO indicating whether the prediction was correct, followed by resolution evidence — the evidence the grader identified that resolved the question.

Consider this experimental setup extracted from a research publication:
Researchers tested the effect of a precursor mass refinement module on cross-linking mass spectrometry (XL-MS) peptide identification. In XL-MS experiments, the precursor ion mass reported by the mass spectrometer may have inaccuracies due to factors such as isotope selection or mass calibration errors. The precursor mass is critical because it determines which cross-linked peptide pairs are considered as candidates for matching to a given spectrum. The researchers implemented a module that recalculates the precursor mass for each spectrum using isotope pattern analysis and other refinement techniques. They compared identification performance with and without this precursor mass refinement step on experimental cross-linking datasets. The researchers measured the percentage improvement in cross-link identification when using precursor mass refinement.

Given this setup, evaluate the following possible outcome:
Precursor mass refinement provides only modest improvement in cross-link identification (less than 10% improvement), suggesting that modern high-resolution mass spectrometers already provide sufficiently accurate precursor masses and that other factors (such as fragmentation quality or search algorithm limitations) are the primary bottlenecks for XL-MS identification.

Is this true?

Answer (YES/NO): NO